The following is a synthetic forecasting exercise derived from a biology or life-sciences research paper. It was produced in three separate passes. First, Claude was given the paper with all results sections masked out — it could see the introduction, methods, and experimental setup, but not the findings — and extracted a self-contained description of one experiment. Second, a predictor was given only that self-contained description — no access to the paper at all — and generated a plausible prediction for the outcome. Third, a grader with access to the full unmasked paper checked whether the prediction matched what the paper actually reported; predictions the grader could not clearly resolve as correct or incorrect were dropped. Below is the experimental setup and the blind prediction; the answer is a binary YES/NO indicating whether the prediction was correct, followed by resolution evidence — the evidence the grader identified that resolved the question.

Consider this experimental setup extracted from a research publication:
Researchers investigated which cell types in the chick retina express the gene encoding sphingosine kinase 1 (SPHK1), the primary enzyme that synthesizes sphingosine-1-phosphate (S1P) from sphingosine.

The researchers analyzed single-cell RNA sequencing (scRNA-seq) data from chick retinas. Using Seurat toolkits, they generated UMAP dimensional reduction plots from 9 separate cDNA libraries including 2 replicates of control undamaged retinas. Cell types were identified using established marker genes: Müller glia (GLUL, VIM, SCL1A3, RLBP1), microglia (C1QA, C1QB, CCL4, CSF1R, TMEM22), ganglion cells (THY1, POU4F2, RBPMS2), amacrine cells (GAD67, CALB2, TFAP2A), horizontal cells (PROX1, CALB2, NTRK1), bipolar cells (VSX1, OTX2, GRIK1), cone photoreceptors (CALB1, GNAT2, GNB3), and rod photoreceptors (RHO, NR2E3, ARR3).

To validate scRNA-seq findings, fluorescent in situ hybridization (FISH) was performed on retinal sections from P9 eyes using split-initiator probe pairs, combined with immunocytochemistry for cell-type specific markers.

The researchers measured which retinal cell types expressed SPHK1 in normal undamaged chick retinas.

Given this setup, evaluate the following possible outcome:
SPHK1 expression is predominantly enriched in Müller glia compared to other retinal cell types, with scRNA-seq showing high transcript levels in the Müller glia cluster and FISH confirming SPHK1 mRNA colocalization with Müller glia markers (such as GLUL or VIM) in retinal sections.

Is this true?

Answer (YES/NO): NO